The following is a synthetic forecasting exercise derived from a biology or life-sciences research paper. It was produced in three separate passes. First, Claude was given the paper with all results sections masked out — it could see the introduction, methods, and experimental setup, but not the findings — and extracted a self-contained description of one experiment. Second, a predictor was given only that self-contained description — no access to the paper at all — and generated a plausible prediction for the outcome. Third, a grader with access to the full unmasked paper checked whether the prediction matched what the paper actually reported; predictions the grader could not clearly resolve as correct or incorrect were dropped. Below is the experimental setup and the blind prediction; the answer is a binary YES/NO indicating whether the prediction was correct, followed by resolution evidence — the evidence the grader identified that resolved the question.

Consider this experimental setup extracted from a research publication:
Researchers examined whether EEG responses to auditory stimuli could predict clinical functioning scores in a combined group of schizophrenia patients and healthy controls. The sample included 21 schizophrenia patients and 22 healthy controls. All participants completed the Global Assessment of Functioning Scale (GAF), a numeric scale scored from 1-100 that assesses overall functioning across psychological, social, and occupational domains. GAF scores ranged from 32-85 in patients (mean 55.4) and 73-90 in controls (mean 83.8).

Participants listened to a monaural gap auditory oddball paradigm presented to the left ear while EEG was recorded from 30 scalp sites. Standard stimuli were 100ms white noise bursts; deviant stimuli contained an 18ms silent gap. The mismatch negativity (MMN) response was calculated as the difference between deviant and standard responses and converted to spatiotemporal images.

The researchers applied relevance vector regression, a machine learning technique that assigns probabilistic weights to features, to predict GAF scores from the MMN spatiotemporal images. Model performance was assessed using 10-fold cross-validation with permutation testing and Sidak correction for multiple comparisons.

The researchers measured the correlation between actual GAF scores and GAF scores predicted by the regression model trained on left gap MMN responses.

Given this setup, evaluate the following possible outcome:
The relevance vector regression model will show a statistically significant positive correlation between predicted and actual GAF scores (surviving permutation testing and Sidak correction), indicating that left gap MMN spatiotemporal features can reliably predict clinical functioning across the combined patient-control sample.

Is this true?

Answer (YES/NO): YES